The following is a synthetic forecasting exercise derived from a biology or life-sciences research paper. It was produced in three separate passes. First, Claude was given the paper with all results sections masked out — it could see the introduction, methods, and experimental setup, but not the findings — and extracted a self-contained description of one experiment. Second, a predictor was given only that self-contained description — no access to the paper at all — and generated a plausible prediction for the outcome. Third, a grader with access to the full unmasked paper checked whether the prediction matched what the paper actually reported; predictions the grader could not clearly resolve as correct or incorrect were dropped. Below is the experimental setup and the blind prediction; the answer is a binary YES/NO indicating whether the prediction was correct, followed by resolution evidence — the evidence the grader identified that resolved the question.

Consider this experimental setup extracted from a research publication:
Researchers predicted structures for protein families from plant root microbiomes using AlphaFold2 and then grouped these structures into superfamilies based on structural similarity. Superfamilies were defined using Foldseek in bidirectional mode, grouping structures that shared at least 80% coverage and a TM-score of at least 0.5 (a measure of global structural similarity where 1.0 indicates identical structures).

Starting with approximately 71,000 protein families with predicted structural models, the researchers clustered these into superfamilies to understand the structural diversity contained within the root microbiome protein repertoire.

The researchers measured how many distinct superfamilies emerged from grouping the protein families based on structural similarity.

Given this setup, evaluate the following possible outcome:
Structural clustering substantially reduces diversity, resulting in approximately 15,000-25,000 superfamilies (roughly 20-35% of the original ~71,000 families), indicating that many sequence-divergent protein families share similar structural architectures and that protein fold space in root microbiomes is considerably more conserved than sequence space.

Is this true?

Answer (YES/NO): NO